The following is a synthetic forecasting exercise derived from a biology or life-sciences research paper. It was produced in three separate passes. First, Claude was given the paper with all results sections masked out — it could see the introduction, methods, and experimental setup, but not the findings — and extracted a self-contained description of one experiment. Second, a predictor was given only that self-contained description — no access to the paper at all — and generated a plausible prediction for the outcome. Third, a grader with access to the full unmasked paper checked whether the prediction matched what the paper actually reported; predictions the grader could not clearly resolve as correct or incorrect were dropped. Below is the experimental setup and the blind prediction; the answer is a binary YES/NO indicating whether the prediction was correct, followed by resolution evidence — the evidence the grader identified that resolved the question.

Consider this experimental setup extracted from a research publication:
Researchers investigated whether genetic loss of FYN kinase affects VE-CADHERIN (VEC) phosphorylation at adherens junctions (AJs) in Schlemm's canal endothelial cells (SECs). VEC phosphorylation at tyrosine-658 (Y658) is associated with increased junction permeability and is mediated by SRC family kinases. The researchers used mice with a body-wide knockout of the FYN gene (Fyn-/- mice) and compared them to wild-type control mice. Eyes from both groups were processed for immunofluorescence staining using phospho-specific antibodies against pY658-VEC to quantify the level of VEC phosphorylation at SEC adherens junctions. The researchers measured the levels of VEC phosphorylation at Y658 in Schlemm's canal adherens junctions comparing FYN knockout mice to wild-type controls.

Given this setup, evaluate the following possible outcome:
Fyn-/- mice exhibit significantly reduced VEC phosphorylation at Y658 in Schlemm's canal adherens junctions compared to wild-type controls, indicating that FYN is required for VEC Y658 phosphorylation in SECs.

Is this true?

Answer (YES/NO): YES